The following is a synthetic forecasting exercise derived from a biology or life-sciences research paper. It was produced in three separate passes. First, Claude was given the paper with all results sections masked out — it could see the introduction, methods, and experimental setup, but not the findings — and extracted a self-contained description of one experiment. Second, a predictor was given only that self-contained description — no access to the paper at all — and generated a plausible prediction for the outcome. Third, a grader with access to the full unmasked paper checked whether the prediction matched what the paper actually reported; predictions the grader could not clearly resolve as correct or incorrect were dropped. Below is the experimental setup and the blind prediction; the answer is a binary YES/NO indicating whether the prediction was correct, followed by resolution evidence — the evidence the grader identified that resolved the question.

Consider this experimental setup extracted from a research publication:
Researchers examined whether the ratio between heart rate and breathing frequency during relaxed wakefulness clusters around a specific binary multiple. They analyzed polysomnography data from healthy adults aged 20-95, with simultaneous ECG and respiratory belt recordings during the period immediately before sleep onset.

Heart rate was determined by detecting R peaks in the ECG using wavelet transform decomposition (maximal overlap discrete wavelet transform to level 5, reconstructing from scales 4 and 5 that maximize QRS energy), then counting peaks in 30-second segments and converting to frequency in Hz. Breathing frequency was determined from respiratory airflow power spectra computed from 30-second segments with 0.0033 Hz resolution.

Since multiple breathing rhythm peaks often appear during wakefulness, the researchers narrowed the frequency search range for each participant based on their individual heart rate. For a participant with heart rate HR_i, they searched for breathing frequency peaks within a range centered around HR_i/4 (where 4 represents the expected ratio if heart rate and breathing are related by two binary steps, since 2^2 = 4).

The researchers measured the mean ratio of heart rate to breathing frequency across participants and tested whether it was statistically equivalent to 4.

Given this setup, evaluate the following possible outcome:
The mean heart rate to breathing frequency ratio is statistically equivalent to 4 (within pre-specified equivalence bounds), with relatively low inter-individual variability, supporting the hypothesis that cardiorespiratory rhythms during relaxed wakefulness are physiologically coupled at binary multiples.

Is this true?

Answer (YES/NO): YES